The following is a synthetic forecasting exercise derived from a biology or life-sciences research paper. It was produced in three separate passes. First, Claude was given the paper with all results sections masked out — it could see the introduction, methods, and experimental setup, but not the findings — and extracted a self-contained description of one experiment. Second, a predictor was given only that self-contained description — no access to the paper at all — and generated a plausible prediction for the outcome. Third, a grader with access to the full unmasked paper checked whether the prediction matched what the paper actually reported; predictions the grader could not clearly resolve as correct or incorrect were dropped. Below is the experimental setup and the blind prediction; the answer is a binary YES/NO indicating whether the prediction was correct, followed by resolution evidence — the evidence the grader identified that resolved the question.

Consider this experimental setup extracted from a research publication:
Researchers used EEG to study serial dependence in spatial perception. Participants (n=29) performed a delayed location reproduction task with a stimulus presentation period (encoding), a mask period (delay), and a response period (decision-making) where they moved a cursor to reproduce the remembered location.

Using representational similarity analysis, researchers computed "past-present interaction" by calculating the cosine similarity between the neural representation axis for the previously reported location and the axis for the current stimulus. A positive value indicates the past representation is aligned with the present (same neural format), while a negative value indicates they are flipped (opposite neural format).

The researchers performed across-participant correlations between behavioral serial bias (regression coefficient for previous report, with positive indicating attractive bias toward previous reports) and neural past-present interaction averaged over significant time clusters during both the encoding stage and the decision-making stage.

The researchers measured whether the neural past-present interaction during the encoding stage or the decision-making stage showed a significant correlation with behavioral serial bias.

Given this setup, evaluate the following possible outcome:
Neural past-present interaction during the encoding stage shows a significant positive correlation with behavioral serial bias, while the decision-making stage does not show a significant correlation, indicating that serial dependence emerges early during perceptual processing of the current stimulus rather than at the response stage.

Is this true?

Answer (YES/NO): NO